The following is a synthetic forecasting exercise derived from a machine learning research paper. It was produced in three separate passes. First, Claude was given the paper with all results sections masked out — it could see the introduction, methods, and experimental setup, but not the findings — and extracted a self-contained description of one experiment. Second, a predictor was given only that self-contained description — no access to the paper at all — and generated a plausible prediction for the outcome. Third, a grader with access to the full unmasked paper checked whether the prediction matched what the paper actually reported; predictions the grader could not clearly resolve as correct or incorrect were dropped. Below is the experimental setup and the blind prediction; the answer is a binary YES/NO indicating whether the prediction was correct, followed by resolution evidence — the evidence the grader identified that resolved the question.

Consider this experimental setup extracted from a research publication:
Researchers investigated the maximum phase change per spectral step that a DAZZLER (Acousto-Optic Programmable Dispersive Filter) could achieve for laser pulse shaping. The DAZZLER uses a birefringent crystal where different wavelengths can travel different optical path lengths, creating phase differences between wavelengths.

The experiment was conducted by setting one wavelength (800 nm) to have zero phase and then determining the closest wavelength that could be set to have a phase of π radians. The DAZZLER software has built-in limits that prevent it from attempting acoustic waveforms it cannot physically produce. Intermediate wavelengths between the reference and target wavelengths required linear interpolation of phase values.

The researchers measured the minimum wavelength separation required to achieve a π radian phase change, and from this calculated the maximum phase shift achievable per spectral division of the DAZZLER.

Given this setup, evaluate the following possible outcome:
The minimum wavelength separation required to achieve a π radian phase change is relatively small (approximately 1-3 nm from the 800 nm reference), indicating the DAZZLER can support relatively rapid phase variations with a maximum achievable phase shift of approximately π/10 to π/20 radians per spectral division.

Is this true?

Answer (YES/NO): NO